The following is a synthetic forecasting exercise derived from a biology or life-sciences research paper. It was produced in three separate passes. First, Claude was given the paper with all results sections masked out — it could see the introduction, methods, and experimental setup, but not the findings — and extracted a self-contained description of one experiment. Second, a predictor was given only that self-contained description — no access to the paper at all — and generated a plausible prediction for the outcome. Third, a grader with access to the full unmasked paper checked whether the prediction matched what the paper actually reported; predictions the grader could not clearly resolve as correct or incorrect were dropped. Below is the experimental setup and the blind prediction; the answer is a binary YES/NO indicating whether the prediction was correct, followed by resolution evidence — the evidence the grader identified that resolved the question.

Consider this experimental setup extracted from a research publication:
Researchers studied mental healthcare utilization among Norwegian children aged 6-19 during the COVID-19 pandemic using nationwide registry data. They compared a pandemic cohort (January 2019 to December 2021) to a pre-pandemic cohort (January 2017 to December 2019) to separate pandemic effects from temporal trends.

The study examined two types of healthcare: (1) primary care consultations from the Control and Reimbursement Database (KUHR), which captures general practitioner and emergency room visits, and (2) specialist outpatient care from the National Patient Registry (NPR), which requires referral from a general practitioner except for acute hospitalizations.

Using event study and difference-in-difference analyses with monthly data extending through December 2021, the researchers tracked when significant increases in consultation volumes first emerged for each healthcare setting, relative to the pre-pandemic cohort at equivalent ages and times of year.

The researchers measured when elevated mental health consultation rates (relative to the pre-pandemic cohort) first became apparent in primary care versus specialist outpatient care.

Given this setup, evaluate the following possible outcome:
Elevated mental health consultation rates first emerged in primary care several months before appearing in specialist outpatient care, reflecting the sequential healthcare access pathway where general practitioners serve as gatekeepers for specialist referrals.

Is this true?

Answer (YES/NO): YES